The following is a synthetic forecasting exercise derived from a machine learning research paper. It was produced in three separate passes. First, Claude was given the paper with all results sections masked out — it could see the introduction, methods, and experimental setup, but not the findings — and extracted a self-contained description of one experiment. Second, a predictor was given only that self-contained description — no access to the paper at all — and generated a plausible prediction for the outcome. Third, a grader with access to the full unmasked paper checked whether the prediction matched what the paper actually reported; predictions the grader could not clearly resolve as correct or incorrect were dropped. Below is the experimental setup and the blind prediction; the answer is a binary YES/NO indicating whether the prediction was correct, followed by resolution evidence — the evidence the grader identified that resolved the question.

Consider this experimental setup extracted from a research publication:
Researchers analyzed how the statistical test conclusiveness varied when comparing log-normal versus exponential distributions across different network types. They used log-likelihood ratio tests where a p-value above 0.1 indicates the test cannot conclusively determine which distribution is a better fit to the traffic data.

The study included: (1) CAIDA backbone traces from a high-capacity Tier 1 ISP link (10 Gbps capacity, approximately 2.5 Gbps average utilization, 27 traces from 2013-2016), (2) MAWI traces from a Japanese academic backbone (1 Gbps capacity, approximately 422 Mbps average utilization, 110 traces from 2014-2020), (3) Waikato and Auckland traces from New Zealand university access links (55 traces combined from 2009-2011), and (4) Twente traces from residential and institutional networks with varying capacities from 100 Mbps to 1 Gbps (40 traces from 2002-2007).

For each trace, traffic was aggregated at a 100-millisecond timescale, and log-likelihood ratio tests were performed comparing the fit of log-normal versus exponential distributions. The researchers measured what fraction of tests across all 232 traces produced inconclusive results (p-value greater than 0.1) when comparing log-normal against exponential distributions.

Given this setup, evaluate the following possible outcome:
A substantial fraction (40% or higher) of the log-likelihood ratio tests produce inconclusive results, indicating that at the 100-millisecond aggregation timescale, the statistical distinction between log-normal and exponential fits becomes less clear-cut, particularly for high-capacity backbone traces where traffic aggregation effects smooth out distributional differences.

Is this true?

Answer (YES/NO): NO